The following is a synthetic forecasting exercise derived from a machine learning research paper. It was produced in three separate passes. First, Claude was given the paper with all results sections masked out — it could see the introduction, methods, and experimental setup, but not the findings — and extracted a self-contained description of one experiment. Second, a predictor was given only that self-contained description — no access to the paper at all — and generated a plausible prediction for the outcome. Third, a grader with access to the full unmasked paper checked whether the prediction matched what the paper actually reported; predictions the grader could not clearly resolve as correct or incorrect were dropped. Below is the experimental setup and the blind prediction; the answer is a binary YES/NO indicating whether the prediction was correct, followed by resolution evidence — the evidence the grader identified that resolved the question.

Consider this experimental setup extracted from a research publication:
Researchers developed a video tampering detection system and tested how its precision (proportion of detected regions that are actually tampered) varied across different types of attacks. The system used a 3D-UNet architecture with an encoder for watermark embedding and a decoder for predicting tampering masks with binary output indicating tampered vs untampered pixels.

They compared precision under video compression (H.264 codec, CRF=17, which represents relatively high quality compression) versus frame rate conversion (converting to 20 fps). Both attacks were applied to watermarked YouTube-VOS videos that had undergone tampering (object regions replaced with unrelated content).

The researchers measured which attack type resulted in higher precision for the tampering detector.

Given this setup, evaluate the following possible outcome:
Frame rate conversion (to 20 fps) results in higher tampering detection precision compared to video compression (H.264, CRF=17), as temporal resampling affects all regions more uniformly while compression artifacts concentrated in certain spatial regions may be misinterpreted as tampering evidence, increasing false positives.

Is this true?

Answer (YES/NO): YES